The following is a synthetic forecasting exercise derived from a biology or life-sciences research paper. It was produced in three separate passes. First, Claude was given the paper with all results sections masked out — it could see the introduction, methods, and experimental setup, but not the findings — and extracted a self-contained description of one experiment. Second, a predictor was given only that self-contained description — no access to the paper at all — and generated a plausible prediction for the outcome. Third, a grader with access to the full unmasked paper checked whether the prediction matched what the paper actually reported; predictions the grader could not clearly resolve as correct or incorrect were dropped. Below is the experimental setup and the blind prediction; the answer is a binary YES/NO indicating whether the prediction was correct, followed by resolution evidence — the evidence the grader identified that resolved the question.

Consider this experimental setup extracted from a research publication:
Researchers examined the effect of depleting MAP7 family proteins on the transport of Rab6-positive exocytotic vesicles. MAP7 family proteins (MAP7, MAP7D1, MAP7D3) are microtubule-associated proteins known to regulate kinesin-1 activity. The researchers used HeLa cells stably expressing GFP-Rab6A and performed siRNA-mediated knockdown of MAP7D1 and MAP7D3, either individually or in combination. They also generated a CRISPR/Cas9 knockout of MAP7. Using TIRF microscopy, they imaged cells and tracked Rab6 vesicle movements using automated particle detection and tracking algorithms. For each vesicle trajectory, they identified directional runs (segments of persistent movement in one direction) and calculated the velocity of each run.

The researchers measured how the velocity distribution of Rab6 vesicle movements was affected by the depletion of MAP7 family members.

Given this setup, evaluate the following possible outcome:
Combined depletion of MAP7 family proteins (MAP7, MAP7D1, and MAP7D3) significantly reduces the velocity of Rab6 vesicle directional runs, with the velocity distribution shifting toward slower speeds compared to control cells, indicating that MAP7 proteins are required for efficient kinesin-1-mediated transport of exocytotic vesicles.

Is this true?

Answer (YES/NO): NO